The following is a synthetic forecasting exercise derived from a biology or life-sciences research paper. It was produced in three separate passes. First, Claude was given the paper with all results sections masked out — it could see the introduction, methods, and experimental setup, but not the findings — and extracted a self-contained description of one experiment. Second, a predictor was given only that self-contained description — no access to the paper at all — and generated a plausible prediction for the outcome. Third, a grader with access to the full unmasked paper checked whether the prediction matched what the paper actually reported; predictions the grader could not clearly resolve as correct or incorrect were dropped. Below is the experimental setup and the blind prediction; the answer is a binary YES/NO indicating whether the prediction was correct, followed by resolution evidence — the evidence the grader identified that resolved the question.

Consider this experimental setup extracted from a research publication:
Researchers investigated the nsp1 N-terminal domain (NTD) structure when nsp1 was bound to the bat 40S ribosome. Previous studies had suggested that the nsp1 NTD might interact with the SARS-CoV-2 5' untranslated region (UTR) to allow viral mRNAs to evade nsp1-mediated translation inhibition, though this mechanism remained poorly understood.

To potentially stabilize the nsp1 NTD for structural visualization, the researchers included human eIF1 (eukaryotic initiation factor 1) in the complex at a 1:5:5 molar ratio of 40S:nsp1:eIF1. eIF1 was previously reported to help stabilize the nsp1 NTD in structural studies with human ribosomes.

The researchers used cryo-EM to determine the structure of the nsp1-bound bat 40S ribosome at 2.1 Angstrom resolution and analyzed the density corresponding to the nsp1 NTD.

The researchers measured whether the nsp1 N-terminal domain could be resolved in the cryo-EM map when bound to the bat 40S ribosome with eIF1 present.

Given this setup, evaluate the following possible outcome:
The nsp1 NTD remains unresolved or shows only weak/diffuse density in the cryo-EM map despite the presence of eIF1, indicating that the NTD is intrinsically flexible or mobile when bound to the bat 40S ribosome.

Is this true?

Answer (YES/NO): YES